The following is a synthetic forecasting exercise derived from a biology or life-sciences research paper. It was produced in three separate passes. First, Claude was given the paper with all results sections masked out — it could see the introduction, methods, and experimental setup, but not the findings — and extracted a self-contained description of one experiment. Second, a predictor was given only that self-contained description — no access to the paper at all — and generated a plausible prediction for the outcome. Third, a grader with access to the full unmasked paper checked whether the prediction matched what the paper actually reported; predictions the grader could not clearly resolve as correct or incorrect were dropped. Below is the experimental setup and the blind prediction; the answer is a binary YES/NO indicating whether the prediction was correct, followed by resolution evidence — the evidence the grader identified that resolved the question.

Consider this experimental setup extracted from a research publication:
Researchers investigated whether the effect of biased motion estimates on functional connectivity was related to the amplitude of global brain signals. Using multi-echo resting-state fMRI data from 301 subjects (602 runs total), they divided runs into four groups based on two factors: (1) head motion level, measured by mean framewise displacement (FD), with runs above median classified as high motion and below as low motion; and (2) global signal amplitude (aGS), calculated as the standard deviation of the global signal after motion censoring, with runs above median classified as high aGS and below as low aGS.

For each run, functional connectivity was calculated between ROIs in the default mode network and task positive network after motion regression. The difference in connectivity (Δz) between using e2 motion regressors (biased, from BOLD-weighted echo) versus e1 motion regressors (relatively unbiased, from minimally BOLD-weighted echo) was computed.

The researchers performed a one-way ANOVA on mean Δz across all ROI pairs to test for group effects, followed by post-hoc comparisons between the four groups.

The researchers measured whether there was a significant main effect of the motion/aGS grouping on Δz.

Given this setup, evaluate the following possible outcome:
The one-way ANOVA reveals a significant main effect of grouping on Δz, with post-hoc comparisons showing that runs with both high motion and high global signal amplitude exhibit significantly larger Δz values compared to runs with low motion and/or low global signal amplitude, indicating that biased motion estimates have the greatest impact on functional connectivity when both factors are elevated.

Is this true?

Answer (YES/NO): NO